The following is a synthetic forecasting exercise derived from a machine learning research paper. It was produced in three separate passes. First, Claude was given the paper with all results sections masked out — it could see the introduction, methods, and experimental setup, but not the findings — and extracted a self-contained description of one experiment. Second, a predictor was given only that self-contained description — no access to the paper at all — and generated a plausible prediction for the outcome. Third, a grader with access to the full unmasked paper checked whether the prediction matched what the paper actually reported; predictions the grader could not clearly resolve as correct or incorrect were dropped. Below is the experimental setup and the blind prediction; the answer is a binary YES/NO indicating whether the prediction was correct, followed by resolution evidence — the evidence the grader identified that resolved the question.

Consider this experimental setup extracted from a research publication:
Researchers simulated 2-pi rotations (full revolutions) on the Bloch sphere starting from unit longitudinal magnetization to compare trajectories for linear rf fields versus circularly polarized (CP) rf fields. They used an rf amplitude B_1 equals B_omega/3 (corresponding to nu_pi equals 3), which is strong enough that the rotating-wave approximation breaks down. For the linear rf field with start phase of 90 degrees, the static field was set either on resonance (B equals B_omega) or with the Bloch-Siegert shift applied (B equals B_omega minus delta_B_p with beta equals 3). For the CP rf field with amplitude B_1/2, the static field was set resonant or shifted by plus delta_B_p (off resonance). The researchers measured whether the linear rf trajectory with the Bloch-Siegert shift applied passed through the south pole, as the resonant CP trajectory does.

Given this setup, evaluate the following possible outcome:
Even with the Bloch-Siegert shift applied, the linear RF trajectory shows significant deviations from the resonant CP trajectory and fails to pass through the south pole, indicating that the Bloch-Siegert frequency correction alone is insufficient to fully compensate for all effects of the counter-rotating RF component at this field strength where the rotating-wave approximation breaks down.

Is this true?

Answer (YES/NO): NO